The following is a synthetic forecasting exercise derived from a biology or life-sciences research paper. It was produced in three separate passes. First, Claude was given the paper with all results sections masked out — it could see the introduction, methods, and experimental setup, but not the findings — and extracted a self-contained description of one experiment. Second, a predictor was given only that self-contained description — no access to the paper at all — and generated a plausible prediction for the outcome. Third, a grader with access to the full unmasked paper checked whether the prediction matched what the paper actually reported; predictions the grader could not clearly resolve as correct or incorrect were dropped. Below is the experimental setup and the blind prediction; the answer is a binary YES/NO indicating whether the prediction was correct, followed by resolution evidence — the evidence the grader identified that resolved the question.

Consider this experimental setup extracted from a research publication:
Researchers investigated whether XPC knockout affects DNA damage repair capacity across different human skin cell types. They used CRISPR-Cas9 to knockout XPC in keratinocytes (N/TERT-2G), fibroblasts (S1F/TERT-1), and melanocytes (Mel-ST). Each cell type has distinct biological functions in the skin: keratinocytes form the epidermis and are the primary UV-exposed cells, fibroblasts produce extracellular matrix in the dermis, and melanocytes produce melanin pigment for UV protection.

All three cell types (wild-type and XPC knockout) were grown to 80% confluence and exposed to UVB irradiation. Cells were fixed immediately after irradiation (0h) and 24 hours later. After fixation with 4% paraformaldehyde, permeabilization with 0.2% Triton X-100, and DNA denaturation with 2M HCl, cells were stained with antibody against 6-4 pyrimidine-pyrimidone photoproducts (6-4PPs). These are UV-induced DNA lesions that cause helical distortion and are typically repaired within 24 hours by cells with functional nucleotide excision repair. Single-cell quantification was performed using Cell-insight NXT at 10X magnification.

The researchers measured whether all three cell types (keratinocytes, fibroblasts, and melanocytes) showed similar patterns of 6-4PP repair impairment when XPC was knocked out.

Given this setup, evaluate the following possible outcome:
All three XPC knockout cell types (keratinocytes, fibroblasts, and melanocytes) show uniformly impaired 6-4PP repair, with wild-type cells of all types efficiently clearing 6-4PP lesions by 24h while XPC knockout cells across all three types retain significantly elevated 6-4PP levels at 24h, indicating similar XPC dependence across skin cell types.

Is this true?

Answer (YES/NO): YES